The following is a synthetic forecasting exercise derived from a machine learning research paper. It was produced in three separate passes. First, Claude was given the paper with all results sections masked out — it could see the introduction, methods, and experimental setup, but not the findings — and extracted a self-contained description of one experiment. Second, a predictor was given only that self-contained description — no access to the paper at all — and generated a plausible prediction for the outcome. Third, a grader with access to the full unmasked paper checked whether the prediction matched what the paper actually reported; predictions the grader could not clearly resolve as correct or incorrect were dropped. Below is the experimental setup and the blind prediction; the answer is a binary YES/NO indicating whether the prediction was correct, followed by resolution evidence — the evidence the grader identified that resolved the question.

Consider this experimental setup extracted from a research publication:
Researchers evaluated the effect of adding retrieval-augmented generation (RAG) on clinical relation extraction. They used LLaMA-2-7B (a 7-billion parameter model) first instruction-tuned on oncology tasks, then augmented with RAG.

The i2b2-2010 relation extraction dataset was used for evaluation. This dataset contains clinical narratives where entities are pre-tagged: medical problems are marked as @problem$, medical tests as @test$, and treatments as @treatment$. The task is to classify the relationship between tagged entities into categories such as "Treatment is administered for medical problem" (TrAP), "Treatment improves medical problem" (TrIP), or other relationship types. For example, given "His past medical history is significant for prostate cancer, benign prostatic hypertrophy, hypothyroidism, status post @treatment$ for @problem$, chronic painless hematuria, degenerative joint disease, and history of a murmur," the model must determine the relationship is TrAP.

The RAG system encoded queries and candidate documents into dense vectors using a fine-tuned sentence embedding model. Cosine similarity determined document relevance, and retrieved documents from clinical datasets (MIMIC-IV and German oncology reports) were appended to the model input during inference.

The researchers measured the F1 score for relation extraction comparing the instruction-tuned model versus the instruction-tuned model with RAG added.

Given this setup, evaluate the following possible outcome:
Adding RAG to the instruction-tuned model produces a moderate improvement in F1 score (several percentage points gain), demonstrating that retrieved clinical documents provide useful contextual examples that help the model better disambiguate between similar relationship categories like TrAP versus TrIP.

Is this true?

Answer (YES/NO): NO